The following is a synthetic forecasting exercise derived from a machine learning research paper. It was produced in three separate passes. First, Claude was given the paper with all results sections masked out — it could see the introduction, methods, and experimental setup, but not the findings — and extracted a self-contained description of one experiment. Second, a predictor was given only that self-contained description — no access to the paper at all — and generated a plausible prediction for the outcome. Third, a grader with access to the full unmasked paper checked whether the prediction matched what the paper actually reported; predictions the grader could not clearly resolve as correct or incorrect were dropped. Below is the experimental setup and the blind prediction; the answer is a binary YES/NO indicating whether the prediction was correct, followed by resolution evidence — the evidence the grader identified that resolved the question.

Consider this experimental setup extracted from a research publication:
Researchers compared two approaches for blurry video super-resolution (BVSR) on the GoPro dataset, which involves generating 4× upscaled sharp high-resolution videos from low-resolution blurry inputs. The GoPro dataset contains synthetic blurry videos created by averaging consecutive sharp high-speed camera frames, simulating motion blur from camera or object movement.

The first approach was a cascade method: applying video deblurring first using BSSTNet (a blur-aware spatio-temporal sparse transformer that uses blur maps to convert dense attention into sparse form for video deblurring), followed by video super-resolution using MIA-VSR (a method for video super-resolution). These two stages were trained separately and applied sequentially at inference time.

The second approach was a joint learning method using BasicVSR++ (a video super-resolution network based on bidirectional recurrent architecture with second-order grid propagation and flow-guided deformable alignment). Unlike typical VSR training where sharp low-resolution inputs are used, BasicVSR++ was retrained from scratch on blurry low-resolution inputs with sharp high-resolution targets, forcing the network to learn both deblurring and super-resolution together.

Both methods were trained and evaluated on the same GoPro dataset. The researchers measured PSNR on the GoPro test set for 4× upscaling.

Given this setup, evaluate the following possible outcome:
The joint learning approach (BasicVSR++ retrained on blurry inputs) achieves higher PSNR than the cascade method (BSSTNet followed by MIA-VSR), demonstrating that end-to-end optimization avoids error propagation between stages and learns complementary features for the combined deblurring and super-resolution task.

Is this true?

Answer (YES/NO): YES